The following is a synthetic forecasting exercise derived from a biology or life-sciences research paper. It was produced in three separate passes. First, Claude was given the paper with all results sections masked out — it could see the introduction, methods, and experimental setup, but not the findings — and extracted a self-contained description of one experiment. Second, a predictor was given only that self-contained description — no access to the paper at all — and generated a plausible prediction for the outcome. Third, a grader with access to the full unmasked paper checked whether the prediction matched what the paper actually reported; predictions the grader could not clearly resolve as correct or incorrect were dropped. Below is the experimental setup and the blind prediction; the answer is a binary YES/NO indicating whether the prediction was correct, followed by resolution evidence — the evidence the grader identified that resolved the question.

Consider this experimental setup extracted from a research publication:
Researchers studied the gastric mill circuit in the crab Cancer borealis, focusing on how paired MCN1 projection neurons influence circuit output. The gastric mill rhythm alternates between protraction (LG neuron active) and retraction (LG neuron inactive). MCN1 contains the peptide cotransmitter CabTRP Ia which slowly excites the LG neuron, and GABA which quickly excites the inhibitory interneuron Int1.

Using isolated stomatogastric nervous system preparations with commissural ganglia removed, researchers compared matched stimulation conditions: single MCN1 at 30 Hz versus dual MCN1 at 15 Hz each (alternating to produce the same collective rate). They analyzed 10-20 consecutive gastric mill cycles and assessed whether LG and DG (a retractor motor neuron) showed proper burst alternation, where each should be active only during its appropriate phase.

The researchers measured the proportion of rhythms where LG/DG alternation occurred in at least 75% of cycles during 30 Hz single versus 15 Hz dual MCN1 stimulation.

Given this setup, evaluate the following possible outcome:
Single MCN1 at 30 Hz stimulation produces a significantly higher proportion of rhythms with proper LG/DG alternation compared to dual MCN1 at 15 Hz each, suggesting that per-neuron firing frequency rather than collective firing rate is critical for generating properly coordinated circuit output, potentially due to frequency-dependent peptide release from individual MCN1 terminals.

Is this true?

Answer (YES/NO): NO